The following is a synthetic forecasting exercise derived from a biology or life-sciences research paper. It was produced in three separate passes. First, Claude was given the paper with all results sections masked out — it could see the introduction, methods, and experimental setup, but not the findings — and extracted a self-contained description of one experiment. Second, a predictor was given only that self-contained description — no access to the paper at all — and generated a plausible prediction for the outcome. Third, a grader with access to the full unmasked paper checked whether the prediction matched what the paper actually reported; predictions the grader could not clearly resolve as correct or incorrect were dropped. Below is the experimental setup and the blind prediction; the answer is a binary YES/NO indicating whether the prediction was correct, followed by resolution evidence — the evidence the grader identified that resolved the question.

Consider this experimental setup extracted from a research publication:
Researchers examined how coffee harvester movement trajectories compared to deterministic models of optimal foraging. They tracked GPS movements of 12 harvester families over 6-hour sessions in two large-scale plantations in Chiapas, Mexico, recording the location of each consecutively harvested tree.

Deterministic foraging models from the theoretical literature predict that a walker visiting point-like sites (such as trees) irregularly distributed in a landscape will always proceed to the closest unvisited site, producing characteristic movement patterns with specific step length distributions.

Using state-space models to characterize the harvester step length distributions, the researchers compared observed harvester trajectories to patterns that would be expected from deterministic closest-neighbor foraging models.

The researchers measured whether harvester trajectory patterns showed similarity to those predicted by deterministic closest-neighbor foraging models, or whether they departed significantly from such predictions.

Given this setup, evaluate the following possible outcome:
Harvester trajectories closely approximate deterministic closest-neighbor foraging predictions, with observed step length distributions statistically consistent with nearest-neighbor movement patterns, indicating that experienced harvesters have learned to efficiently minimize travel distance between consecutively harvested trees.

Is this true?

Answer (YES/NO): NO